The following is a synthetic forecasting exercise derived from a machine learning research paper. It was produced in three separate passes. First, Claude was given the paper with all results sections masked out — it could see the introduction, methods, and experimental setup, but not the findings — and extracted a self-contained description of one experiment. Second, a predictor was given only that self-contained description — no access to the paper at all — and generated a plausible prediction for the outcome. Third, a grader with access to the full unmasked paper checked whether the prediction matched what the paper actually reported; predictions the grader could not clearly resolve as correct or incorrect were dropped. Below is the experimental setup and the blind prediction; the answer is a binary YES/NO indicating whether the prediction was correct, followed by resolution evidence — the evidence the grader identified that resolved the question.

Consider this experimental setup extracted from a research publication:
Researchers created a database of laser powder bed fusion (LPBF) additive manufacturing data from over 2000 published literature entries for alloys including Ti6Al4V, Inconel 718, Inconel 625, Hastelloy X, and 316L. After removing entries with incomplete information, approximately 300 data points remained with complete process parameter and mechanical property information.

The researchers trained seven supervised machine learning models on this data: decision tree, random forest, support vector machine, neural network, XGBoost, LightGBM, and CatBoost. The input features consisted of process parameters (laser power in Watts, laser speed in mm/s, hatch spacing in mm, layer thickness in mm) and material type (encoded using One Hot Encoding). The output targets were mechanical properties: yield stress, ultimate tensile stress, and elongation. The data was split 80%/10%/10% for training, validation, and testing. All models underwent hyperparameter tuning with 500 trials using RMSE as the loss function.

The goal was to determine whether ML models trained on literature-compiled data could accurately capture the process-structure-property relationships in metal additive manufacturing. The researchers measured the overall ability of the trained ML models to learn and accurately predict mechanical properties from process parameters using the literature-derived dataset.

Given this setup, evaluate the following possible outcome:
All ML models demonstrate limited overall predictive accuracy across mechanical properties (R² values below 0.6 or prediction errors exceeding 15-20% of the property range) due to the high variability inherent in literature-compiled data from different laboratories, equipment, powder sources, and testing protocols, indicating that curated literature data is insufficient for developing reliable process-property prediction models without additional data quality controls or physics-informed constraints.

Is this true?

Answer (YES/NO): NO